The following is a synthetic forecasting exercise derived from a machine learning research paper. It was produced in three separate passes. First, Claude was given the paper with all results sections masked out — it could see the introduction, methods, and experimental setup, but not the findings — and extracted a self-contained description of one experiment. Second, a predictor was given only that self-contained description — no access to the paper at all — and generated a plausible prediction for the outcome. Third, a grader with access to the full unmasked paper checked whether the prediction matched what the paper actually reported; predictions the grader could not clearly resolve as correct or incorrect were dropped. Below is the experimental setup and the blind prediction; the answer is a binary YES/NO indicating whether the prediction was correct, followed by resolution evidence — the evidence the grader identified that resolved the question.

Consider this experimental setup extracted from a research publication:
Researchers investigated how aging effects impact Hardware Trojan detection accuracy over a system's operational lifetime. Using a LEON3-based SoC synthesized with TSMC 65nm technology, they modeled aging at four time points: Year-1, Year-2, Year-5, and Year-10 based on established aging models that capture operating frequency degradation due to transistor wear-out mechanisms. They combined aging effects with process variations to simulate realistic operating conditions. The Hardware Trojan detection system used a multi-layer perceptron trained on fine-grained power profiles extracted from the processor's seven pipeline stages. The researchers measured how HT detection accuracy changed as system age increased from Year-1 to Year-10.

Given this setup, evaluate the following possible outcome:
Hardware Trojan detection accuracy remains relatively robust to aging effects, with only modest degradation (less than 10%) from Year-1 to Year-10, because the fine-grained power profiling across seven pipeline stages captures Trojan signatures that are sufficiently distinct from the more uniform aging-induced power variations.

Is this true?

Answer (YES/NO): YES